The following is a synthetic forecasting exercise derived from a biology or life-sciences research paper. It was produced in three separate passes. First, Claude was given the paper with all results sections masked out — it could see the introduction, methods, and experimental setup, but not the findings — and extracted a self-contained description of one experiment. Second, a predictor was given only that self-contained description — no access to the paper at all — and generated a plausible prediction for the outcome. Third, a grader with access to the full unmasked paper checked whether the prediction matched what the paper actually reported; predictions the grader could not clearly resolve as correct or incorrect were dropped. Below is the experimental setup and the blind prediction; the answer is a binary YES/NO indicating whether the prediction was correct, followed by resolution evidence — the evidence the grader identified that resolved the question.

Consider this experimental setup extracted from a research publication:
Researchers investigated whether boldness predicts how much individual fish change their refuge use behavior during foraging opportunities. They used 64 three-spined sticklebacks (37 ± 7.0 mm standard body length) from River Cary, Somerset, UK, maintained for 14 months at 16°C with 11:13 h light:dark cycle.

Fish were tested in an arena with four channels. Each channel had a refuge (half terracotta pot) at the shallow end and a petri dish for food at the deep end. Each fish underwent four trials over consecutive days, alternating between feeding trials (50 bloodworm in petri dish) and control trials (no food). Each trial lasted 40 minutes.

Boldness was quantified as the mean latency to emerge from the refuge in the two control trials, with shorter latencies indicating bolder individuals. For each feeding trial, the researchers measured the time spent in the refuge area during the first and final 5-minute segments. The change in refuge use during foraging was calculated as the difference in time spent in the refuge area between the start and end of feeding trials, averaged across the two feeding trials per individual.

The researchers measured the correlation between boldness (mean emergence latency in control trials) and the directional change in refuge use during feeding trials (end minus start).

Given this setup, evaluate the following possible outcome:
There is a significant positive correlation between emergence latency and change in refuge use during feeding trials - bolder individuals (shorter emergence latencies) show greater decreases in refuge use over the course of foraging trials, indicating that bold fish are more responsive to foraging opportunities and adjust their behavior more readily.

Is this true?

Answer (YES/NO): NO